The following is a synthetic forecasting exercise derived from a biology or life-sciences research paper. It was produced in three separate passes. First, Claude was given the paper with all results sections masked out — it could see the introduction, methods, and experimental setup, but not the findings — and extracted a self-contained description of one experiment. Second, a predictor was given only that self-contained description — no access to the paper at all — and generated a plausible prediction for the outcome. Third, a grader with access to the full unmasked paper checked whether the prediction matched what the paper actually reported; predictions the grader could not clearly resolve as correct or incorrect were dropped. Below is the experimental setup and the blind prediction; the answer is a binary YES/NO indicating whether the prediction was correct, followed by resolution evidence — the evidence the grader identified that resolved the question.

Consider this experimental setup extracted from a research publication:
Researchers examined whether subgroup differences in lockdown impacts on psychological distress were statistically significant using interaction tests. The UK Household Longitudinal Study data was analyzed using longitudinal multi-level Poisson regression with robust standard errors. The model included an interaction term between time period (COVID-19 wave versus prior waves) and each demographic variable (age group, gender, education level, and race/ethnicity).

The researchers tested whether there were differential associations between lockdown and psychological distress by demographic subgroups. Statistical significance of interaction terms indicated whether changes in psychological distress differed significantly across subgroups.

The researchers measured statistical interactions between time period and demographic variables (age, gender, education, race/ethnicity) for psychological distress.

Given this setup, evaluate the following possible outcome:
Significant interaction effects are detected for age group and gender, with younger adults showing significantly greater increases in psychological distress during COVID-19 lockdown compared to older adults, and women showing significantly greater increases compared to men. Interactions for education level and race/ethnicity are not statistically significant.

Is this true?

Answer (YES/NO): NO